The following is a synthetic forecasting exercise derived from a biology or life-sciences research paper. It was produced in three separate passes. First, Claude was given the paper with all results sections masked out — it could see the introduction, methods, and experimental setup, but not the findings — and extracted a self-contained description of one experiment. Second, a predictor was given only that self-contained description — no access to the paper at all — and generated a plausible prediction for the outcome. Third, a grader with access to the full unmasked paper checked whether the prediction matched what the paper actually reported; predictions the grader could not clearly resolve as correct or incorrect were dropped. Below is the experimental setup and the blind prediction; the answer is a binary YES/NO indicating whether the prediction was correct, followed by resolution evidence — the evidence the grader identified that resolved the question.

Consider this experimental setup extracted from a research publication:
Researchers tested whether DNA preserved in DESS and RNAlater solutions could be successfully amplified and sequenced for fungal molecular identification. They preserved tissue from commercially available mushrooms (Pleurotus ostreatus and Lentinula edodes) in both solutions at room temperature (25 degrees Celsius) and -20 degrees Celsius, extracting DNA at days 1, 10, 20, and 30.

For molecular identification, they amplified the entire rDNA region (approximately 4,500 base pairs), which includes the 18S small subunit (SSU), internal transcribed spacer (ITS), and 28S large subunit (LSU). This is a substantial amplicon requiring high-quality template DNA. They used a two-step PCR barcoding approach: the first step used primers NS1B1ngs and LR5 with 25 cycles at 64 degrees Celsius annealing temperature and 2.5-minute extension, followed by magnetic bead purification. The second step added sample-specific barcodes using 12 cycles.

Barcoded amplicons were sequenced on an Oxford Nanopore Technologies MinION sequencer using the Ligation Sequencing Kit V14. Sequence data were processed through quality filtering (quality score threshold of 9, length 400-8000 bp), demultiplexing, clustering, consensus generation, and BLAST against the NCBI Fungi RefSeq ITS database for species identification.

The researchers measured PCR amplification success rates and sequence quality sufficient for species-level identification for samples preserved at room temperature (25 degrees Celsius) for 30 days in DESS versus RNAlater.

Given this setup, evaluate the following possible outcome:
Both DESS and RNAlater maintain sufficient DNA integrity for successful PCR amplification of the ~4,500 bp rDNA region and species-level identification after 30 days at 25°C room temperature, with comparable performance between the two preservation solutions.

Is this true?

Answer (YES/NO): YES